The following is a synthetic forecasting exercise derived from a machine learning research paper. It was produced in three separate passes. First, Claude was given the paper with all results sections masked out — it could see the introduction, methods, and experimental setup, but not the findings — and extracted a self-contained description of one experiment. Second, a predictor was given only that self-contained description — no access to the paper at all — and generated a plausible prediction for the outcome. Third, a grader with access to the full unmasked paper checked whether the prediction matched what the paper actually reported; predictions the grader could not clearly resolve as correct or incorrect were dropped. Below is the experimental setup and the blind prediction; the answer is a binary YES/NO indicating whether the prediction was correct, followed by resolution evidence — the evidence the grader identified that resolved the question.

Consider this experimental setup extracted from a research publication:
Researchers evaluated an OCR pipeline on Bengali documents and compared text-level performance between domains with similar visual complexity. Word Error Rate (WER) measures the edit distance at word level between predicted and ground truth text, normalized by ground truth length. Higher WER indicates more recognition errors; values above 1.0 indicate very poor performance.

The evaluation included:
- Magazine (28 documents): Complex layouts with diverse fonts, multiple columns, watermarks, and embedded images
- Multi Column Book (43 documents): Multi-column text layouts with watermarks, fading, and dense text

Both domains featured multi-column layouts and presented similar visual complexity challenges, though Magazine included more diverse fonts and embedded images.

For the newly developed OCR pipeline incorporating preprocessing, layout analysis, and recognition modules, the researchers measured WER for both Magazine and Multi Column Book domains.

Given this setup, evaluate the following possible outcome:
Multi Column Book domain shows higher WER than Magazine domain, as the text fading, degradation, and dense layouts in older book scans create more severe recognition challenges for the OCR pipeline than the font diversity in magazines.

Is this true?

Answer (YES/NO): NO